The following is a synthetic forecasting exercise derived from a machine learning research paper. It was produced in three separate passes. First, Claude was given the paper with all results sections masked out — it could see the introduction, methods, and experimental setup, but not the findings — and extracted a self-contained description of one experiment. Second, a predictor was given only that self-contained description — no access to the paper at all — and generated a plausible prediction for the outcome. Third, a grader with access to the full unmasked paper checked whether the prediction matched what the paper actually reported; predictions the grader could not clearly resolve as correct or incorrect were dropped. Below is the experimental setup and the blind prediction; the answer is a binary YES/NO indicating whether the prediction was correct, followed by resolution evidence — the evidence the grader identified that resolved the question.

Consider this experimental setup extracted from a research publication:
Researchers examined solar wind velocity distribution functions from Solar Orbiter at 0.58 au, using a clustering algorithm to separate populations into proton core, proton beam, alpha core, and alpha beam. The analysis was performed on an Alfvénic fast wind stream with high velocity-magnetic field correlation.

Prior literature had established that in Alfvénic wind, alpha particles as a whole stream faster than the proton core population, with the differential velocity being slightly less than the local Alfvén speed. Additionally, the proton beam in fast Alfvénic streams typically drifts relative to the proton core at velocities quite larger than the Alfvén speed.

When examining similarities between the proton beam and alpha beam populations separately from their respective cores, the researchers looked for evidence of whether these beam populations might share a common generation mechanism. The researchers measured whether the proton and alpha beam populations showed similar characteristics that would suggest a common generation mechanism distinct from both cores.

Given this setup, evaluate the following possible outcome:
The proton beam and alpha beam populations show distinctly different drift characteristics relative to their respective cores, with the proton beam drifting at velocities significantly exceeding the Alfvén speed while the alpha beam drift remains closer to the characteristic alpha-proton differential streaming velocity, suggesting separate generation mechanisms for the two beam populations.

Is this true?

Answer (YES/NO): NO